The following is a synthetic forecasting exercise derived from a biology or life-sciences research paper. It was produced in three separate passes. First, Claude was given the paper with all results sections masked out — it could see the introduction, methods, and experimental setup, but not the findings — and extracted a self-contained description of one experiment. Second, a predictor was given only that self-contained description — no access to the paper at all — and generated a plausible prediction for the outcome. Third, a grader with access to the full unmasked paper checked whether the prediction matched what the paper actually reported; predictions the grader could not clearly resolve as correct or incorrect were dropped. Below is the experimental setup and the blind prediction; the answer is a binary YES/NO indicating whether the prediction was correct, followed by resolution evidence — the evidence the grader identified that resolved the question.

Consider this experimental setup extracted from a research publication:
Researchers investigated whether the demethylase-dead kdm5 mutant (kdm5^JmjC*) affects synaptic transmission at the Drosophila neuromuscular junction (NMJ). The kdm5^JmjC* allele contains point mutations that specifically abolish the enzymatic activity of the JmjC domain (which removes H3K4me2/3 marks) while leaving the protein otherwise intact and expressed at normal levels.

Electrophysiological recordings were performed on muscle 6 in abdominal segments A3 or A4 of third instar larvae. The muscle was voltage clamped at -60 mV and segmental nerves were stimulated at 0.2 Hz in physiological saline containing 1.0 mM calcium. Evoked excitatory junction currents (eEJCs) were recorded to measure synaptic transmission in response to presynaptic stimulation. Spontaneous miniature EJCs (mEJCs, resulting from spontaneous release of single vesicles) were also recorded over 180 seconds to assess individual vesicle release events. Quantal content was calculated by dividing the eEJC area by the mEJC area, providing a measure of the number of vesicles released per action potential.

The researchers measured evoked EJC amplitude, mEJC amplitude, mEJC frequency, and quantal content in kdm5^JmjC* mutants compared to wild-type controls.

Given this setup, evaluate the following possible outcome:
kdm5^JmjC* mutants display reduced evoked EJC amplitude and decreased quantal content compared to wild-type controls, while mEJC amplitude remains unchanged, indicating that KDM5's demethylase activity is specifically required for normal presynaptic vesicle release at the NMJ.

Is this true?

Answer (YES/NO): NO